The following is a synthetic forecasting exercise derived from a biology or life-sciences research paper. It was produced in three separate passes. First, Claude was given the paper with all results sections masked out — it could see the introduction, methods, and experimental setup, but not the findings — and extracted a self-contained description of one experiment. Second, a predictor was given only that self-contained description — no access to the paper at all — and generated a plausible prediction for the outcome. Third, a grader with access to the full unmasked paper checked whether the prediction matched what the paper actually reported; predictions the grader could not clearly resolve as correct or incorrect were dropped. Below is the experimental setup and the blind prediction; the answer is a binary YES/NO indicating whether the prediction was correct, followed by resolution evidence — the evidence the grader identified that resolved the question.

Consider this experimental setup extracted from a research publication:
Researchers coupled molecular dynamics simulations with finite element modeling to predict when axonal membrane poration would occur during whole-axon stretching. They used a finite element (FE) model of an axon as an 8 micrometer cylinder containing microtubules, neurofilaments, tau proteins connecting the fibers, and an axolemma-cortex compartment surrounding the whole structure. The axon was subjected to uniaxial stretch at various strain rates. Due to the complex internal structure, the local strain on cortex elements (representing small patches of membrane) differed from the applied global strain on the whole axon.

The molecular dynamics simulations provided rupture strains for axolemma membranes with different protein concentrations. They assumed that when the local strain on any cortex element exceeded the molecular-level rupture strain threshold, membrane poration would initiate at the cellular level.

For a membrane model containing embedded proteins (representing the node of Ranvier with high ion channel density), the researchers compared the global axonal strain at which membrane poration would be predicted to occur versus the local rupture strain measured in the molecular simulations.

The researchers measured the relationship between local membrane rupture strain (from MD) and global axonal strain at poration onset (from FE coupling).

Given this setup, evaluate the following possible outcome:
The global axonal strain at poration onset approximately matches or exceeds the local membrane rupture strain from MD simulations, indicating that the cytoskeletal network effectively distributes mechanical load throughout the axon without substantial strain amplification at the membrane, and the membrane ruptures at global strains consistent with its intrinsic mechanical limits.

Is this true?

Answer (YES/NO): NO